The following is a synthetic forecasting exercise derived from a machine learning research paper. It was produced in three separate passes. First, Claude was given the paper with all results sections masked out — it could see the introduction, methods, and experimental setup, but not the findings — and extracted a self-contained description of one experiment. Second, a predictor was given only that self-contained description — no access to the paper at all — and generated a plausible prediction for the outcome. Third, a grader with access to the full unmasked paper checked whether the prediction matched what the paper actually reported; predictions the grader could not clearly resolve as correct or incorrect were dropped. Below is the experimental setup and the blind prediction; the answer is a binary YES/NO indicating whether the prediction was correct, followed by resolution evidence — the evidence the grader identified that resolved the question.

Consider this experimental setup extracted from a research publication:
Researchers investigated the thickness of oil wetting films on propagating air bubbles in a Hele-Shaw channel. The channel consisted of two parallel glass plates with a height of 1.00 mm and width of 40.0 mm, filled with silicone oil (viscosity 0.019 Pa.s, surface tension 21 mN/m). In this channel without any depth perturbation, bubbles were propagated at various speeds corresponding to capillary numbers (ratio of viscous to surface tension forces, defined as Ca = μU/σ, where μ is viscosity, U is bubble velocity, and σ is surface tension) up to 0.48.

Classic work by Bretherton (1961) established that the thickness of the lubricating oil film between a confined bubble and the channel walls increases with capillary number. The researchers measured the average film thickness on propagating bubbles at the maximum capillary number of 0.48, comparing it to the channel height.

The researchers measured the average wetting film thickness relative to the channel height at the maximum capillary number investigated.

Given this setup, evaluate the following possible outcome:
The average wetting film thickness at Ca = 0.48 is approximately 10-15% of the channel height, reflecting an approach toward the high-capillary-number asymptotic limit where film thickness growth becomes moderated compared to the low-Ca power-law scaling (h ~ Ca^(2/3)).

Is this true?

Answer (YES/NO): NO